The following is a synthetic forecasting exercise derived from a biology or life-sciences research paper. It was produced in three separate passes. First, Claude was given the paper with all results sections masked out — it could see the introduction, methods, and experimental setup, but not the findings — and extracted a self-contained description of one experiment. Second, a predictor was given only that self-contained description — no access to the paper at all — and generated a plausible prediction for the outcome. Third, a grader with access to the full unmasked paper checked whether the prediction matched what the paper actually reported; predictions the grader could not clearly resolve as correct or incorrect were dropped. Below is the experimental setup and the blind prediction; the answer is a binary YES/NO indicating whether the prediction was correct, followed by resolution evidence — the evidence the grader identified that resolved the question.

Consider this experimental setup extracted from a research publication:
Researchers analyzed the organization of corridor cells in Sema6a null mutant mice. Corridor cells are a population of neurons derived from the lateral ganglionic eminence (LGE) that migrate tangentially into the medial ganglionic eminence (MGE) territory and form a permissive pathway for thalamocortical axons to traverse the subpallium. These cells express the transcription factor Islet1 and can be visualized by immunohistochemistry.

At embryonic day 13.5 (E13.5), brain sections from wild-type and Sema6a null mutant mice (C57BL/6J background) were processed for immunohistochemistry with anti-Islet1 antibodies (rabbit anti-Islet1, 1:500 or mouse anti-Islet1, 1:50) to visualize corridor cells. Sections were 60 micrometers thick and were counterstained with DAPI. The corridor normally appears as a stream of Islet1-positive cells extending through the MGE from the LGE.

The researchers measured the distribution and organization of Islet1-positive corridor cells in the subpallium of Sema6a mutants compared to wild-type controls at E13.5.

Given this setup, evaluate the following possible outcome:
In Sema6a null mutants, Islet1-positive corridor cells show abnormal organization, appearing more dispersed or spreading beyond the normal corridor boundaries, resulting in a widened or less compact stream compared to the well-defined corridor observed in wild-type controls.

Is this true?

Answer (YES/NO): NO